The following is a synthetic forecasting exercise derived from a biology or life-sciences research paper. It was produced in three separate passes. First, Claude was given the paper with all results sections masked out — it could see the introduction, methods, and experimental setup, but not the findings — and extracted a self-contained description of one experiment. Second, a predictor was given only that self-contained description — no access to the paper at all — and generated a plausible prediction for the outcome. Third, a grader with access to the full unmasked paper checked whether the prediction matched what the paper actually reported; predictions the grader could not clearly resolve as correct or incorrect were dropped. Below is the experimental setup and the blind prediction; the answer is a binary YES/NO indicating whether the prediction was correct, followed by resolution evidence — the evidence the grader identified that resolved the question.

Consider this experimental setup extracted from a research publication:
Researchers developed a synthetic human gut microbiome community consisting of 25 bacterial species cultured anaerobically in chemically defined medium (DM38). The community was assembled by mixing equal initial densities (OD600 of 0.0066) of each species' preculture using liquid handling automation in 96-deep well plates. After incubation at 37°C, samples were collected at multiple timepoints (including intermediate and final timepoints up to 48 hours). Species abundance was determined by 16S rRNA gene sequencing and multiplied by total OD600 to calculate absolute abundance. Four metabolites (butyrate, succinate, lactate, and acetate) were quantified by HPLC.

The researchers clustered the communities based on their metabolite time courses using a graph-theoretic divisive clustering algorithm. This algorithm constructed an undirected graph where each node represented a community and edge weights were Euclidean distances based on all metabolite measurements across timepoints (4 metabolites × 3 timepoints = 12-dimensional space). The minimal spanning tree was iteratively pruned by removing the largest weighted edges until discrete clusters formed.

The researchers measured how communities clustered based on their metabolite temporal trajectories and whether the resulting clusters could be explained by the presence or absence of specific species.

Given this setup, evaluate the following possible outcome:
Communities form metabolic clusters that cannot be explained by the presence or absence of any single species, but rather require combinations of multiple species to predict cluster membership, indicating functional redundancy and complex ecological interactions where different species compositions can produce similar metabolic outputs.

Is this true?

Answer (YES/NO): NO